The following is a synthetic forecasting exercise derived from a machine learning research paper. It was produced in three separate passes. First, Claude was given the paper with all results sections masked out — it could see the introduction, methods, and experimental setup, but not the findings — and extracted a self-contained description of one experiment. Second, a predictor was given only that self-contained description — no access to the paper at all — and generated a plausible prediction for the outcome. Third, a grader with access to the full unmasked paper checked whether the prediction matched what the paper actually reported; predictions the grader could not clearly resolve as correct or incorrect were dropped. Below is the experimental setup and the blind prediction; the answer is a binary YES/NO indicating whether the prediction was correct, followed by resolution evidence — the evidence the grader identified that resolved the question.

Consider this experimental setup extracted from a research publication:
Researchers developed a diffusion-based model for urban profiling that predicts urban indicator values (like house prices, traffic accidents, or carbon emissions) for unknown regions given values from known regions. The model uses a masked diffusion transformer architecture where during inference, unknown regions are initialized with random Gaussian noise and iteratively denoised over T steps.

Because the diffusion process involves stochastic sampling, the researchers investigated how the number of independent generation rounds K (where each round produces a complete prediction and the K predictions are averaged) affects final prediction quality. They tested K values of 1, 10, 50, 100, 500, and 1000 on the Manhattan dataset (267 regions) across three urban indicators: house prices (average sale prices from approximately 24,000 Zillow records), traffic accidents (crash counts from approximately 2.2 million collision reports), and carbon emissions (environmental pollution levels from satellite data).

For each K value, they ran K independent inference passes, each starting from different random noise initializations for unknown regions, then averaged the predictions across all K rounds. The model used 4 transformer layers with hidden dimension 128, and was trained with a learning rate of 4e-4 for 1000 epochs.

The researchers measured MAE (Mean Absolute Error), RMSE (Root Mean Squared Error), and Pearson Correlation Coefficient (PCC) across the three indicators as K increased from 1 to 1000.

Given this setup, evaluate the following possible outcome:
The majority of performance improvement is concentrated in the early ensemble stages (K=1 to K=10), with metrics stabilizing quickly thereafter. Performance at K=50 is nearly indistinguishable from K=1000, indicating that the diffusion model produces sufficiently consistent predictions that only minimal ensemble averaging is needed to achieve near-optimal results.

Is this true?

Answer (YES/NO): NO